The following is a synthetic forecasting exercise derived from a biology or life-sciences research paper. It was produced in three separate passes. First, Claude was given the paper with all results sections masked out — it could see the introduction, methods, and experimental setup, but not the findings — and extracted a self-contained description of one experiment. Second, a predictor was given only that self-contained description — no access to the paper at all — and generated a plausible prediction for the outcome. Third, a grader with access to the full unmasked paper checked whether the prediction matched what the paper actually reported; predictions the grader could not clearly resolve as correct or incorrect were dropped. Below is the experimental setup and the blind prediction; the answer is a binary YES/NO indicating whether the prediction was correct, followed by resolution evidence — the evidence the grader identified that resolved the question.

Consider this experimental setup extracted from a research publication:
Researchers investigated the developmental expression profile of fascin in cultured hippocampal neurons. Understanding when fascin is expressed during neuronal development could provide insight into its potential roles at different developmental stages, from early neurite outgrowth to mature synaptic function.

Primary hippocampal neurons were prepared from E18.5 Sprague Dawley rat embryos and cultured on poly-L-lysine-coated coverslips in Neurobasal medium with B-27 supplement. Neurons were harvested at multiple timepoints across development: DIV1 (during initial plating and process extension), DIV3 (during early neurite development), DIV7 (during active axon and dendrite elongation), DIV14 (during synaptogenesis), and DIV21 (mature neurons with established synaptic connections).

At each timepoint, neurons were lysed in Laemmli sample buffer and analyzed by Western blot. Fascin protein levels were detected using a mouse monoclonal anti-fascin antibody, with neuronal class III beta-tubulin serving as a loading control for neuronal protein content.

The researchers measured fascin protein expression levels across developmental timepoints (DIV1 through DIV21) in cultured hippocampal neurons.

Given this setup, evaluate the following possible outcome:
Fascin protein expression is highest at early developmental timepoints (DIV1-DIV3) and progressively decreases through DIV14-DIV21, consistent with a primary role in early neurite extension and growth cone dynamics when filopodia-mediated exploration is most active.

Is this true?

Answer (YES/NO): NO